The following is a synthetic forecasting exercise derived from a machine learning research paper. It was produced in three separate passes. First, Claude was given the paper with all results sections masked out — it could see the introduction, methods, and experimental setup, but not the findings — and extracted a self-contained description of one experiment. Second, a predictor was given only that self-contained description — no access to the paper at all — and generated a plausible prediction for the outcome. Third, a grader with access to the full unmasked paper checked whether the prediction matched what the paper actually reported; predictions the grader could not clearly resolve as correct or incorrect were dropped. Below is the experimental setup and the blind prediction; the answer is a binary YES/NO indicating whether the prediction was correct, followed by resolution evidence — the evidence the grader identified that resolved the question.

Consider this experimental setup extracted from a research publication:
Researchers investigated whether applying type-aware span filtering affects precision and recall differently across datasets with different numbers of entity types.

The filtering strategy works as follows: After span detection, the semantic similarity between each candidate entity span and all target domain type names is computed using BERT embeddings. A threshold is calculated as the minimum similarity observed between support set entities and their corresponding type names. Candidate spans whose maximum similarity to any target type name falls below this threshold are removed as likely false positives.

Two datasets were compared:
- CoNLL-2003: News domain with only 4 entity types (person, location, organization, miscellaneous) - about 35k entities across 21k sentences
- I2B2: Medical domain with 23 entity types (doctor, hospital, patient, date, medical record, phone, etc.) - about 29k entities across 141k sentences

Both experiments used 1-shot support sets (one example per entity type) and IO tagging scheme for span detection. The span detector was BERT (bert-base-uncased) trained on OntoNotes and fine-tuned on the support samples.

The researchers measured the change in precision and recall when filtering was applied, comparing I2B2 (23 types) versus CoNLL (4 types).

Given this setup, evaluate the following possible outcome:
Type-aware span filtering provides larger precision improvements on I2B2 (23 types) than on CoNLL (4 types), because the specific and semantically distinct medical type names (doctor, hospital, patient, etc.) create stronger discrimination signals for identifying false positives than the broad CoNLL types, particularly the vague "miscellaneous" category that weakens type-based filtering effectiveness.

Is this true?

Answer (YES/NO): YES